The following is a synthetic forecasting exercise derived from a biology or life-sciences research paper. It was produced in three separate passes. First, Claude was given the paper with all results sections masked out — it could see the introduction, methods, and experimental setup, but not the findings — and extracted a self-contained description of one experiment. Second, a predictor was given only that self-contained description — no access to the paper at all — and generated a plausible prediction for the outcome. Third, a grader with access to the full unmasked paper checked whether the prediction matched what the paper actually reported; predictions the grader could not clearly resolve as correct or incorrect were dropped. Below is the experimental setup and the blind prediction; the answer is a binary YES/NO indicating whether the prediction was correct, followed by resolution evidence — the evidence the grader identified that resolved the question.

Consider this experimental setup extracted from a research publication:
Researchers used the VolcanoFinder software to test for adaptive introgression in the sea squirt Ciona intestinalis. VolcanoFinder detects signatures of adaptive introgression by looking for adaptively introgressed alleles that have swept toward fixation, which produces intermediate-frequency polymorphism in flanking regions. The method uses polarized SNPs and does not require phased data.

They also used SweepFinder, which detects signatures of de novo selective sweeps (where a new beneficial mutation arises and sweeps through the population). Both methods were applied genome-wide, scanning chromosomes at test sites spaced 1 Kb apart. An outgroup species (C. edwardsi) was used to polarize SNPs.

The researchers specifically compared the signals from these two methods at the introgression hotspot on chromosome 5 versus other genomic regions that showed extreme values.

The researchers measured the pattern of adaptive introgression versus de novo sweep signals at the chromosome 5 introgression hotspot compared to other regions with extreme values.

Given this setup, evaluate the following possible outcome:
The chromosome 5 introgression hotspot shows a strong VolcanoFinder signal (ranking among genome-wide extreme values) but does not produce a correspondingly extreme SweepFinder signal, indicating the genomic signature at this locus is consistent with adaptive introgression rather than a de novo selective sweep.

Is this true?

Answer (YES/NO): YES